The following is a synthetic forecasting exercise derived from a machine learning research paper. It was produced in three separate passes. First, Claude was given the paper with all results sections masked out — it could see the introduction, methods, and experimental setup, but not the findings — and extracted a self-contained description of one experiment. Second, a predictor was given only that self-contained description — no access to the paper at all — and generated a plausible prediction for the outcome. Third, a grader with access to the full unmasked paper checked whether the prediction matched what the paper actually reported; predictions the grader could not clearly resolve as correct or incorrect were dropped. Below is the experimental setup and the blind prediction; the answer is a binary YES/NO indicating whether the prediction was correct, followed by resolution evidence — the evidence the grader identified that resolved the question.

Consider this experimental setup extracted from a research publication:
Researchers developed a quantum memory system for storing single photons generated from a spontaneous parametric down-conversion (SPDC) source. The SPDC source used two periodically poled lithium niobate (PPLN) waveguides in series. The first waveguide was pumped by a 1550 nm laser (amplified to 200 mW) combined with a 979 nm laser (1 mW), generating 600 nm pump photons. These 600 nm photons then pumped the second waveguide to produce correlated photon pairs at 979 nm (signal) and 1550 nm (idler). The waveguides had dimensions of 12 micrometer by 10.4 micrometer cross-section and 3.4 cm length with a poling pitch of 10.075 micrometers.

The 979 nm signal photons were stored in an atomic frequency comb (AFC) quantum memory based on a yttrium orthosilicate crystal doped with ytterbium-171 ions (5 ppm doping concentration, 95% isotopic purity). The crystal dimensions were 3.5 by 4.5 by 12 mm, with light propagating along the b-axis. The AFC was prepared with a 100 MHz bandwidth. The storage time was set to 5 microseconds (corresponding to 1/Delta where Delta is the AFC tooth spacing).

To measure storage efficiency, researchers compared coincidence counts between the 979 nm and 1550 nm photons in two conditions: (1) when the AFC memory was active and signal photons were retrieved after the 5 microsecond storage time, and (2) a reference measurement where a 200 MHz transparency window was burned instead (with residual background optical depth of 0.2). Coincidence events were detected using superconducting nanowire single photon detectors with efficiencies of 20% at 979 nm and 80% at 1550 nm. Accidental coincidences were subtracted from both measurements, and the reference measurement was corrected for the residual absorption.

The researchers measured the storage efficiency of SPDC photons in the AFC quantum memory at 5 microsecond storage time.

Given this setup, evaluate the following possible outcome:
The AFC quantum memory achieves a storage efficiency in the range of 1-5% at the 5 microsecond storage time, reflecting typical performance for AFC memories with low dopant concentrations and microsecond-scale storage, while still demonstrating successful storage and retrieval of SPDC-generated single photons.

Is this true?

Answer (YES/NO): YES